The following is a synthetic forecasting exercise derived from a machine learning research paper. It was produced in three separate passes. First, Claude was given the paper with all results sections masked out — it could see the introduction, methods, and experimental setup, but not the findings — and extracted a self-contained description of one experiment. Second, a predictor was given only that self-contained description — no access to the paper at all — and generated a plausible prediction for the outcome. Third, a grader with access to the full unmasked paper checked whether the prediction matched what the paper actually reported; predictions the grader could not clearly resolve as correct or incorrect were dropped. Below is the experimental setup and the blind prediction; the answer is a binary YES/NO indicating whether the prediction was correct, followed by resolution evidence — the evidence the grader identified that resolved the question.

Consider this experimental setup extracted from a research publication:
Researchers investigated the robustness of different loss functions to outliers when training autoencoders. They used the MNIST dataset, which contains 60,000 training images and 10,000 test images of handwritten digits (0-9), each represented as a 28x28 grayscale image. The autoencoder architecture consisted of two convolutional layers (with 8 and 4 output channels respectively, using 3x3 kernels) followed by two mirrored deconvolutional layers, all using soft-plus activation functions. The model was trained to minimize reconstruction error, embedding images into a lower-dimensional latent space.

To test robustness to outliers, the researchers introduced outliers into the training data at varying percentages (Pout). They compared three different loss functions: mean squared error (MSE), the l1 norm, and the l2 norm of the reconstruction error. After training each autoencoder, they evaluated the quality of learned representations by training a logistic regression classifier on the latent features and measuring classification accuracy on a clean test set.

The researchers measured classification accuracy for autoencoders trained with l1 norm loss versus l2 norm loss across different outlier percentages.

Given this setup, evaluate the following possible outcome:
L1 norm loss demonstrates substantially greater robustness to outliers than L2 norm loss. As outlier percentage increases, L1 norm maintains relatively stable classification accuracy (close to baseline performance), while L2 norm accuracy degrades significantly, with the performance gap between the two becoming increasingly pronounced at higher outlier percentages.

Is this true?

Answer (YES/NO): NO